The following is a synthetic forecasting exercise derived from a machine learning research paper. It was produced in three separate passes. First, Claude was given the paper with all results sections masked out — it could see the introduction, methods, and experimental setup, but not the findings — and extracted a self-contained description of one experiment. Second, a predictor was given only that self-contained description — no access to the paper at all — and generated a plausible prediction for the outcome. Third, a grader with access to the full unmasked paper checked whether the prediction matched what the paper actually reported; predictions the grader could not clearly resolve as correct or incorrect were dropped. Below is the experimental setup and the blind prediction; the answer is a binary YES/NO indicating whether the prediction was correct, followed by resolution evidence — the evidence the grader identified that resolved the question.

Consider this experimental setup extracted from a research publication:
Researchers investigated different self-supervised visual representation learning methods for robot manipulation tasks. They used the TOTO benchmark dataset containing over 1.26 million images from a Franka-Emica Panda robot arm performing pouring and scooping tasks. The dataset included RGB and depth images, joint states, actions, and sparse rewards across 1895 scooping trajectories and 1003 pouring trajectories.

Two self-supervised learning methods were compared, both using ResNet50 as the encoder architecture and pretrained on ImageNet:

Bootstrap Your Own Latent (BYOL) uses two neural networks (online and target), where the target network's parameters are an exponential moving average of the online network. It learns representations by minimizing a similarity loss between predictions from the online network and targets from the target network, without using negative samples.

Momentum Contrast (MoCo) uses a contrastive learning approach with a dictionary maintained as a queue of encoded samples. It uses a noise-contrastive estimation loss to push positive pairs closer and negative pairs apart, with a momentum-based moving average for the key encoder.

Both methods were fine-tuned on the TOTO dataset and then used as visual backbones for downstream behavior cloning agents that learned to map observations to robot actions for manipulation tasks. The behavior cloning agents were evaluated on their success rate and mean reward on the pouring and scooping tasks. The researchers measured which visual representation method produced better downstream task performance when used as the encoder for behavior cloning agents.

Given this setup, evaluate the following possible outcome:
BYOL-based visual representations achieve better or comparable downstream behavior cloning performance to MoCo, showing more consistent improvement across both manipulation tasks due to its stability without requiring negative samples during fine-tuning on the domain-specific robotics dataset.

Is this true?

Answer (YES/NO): NO